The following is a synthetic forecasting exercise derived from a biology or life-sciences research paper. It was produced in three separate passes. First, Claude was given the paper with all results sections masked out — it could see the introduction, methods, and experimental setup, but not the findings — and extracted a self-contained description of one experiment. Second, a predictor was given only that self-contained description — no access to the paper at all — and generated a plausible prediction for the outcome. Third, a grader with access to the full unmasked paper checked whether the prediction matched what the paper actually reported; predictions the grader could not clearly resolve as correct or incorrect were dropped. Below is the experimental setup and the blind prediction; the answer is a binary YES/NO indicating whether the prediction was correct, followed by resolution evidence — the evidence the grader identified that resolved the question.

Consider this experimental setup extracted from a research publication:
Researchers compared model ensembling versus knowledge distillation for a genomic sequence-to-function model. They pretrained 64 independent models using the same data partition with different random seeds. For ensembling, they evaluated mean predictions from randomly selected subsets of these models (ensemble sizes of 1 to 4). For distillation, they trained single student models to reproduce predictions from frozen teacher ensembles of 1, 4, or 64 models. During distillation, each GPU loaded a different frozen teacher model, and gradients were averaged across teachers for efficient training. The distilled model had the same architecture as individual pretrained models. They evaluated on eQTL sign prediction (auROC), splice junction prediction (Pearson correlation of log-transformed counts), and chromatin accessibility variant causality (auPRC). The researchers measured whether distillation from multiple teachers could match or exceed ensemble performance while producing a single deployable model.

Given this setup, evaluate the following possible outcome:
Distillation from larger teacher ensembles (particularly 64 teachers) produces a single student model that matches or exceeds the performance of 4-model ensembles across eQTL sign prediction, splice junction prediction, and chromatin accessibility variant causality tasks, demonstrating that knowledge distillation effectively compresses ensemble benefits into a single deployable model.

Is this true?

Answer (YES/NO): YES